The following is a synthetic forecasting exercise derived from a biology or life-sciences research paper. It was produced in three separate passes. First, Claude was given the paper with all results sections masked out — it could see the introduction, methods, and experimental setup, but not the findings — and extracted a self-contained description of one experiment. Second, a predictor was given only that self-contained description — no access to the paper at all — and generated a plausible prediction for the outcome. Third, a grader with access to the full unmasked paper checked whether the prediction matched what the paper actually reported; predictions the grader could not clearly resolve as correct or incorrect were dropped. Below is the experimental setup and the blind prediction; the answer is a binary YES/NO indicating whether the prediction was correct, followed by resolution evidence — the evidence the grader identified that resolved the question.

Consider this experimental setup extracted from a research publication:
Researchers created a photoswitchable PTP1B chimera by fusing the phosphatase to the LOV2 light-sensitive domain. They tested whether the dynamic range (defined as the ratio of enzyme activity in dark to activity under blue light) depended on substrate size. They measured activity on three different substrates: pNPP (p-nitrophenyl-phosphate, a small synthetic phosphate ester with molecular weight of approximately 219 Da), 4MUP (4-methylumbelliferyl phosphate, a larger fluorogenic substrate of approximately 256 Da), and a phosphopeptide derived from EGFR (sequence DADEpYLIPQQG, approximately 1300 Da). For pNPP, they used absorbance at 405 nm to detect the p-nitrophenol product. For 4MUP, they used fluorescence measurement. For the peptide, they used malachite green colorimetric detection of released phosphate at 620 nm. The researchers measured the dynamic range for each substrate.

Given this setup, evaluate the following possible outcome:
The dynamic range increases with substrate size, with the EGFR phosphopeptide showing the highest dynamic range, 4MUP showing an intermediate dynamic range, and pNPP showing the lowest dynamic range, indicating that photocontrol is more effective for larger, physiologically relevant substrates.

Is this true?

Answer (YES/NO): NO